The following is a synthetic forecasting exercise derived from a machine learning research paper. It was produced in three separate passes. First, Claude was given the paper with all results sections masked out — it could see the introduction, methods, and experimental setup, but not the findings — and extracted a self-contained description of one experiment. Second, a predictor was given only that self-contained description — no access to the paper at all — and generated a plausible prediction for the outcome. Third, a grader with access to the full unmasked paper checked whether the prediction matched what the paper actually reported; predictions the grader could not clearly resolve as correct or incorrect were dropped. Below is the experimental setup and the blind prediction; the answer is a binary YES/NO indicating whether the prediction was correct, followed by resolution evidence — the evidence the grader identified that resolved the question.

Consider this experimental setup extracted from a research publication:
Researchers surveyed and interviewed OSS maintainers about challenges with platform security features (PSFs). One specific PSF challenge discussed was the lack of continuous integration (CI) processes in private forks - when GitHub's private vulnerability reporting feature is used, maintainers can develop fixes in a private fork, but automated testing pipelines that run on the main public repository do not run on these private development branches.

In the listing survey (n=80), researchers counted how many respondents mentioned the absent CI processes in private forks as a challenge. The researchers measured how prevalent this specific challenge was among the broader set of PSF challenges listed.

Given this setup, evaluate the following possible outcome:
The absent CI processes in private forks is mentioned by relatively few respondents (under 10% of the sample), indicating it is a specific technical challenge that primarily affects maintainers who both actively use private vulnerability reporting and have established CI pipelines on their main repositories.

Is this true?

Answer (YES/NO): NO